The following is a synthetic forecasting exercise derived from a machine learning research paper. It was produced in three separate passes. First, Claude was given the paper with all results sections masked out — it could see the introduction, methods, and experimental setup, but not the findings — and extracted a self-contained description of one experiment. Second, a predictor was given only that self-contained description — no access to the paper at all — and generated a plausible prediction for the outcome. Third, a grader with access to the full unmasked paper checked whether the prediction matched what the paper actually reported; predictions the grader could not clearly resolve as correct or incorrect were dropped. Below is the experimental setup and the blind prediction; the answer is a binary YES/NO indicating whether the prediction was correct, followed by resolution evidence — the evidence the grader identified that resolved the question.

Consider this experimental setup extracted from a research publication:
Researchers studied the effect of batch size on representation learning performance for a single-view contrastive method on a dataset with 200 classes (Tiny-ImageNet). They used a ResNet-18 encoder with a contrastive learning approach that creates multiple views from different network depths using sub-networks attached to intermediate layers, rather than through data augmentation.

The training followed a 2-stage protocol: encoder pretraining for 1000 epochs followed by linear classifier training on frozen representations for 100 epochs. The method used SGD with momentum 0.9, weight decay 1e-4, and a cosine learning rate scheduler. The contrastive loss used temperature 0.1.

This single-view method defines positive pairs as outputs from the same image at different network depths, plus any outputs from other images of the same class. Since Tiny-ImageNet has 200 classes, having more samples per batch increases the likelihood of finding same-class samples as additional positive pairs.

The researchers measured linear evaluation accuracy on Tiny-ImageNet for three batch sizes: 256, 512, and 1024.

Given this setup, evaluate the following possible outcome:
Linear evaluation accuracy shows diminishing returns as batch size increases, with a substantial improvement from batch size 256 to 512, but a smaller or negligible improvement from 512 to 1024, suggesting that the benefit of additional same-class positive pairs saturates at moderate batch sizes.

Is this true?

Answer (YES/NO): NO